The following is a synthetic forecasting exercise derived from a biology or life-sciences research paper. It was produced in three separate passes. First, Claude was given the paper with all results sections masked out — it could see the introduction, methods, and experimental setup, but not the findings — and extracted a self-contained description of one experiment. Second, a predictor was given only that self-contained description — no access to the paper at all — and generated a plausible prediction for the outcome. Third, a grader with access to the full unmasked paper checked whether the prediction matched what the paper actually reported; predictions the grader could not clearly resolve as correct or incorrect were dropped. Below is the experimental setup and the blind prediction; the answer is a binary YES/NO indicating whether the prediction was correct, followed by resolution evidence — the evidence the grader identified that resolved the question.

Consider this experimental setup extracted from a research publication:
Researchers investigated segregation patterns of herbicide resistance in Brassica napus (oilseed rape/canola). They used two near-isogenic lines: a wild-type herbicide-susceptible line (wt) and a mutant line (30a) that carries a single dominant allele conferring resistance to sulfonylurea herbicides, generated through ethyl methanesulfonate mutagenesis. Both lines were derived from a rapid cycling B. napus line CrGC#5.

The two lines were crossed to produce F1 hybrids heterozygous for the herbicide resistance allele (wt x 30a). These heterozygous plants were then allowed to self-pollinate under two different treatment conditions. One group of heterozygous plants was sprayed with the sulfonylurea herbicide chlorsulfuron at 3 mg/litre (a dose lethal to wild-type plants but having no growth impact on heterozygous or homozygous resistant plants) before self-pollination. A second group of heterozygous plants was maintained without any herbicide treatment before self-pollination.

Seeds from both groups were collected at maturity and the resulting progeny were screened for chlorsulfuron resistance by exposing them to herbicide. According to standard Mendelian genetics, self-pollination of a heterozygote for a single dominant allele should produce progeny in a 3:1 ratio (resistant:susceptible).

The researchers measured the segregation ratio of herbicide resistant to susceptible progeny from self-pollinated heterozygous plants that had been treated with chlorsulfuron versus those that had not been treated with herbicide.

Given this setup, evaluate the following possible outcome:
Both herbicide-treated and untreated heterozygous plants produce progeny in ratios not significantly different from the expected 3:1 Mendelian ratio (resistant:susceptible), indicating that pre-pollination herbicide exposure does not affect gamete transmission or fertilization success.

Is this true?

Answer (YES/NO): NO